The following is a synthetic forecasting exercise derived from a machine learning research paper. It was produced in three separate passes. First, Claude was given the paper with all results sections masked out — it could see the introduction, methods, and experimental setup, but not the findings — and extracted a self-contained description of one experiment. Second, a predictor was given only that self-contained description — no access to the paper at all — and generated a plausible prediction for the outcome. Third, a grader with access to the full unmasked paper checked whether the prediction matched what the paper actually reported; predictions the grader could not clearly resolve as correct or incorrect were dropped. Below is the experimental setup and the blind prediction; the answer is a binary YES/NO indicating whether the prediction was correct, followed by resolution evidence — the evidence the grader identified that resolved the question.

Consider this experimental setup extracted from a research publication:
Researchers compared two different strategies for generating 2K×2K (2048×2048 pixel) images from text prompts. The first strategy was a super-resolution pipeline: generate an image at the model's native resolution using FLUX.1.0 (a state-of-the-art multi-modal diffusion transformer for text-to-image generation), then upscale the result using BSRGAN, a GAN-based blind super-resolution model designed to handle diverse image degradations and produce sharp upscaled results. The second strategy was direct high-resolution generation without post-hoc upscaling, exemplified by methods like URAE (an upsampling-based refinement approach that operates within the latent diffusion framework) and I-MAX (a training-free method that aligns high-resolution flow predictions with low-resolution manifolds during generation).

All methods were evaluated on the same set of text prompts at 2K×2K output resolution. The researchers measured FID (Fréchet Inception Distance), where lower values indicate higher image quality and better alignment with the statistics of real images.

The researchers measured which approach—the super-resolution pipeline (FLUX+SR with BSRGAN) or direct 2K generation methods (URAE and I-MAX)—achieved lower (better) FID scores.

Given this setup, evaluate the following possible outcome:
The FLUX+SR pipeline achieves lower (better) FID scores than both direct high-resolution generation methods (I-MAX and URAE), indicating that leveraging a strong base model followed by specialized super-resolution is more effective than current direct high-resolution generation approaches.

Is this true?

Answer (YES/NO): NO